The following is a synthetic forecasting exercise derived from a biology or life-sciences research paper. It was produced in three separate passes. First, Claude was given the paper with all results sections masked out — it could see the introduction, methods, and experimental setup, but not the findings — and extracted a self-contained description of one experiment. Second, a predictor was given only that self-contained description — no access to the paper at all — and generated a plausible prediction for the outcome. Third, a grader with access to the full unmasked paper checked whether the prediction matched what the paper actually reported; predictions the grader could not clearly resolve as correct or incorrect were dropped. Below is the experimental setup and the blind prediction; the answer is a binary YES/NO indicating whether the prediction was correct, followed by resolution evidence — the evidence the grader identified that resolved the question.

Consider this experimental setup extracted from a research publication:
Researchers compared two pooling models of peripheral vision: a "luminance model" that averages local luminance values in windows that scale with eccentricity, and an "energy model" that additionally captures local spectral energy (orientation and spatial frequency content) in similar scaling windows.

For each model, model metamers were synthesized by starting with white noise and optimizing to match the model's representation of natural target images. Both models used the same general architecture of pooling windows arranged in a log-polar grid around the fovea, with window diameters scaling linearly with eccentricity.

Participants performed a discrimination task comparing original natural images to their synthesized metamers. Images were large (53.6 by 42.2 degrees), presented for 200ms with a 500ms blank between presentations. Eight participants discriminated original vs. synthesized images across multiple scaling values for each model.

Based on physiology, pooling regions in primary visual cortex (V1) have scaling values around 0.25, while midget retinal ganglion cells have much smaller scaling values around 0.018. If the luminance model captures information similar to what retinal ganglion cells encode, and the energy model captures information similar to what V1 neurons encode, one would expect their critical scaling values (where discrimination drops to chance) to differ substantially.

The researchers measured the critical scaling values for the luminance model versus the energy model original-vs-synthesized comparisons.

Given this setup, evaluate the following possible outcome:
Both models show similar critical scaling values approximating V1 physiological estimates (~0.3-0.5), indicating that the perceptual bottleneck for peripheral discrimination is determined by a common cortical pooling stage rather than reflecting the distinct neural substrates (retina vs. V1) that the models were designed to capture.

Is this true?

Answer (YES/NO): NO